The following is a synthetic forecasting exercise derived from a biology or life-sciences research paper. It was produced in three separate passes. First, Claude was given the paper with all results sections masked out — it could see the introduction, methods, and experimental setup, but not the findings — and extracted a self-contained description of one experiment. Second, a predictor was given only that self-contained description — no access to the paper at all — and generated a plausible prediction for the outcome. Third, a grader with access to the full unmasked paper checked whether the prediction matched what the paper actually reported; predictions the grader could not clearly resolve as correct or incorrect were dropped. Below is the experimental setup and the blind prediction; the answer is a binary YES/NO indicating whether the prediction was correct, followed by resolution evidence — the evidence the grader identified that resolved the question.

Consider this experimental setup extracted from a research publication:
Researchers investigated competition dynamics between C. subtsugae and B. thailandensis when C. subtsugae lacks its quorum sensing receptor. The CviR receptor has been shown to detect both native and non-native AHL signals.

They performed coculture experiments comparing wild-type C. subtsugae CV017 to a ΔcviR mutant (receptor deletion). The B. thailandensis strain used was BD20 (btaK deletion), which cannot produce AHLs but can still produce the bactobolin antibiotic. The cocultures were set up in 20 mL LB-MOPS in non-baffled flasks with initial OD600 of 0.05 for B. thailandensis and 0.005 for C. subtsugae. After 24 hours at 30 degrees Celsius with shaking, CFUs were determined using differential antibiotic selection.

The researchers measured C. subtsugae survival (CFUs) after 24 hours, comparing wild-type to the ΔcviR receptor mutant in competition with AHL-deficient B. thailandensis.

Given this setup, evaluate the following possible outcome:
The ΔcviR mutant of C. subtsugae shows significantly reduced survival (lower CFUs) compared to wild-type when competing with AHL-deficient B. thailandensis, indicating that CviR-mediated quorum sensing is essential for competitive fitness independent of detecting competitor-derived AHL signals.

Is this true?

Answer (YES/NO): NO